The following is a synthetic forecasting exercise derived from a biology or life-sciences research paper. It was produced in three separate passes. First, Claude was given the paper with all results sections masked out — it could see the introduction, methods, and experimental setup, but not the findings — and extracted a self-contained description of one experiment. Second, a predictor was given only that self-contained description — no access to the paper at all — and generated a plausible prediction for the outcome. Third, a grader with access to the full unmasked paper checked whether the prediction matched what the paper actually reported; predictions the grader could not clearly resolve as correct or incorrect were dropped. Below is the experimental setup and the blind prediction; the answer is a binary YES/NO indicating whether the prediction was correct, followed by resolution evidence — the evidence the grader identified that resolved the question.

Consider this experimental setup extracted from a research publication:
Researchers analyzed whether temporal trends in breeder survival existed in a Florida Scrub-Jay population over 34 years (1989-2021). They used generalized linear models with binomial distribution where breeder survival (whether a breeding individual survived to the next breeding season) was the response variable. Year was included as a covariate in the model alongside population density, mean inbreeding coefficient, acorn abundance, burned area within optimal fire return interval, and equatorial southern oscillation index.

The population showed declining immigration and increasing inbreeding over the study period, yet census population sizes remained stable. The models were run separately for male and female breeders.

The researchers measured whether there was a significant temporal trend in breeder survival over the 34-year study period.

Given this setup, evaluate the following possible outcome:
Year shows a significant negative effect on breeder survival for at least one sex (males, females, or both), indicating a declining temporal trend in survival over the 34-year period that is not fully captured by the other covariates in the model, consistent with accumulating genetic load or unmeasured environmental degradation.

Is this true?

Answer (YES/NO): NO